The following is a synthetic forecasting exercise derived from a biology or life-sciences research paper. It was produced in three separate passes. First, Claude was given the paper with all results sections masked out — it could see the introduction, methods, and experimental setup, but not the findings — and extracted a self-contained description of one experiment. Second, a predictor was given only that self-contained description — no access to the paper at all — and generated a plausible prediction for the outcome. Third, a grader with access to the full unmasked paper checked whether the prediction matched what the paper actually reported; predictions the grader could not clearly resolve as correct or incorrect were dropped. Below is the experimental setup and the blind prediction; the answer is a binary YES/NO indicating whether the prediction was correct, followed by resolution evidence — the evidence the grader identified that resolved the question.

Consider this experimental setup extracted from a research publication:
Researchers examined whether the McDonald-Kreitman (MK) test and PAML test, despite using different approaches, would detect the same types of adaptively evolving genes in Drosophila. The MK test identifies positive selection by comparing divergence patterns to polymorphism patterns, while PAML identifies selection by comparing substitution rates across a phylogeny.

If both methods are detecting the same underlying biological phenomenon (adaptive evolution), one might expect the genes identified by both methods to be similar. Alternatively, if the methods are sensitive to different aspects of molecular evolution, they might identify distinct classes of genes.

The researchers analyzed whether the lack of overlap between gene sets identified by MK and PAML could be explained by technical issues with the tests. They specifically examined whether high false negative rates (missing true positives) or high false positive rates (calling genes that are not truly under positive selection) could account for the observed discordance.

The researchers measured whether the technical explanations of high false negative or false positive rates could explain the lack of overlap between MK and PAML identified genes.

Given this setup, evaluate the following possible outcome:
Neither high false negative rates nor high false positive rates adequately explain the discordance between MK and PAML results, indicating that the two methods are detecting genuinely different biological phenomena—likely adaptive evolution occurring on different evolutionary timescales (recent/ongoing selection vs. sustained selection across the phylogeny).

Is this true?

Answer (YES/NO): NO